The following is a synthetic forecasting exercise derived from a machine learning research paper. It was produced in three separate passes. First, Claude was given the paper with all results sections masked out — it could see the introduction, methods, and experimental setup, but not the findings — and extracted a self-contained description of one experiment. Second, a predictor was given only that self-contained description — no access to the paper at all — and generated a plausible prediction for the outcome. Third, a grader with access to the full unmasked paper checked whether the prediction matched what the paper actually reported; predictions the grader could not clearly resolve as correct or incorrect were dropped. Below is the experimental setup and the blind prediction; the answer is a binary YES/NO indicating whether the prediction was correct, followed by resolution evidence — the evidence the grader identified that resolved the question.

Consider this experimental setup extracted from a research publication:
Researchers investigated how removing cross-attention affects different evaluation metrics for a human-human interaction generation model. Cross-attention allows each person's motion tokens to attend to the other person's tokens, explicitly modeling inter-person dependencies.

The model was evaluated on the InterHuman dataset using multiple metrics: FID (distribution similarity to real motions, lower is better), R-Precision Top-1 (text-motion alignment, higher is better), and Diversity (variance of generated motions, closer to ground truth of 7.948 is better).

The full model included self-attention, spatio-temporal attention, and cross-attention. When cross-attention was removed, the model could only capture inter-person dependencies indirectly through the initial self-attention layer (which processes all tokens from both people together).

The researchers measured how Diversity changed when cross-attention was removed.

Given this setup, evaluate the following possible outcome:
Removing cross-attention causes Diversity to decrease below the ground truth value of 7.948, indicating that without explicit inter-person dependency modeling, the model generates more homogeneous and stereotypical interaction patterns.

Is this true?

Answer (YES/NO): NO